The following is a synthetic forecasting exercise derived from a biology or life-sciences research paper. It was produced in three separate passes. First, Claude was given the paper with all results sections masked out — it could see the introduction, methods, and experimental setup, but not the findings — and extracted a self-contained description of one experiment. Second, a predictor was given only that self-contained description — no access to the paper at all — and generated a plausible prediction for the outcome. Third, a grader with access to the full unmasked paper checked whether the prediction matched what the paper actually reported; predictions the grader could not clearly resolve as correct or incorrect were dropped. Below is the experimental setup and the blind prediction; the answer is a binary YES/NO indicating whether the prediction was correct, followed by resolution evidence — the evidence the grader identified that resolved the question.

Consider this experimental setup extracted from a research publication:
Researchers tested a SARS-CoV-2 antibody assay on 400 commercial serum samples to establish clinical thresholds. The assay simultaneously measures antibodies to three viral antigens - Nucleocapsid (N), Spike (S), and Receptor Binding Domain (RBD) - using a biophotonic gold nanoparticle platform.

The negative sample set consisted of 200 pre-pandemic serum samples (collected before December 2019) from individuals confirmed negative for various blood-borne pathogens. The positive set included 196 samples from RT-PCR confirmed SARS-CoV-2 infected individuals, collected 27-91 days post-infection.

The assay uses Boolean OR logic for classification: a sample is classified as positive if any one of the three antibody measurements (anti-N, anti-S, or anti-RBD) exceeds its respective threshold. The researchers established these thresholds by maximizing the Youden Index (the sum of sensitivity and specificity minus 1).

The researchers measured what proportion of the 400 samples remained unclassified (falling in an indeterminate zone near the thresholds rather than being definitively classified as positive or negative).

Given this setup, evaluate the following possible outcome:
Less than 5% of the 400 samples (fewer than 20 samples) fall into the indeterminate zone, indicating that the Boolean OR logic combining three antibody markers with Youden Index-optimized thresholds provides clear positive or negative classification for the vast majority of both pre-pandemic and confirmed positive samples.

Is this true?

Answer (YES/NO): NO